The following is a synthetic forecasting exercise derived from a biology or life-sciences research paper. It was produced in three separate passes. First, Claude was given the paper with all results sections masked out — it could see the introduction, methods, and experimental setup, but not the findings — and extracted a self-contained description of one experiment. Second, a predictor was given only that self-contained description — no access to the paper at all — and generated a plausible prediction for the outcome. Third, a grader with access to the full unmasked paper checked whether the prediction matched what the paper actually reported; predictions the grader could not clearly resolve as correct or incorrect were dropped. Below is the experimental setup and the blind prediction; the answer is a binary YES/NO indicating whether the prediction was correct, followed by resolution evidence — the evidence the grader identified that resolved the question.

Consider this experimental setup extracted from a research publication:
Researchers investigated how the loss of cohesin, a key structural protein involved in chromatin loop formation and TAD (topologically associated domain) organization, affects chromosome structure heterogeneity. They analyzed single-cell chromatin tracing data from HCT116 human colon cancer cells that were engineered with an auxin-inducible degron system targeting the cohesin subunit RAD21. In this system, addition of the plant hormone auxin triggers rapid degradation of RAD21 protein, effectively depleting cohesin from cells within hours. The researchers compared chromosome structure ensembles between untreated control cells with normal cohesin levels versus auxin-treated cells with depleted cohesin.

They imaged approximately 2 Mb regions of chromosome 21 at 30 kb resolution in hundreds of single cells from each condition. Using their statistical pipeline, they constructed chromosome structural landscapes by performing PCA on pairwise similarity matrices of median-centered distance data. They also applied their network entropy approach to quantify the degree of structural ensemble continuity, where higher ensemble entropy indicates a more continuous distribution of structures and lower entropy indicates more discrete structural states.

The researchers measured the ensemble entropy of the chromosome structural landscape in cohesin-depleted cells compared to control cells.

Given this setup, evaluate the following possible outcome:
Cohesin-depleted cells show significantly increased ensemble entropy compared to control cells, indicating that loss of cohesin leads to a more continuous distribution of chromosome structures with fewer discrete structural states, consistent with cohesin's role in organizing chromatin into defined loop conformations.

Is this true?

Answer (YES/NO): NO